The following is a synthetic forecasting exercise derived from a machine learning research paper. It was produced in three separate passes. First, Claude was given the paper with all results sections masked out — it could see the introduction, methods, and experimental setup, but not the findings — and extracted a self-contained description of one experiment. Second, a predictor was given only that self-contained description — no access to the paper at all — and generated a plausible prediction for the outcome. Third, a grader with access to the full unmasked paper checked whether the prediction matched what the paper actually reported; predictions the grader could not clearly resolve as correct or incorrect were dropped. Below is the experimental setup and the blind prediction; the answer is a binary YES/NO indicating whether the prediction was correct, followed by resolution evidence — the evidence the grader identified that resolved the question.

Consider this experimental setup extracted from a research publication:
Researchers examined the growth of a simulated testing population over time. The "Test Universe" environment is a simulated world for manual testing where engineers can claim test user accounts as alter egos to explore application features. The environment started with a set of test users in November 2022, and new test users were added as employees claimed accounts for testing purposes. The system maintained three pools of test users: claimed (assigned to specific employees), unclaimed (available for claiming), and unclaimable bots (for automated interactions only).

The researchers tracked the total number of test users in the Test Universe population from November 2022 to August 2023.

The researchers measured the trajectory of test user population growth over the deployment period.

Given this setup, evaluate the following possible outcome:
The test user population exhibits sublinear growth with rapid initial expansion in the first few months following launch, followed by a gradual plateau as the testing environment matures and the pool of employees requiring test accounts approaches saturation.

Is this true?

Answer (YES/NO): NO